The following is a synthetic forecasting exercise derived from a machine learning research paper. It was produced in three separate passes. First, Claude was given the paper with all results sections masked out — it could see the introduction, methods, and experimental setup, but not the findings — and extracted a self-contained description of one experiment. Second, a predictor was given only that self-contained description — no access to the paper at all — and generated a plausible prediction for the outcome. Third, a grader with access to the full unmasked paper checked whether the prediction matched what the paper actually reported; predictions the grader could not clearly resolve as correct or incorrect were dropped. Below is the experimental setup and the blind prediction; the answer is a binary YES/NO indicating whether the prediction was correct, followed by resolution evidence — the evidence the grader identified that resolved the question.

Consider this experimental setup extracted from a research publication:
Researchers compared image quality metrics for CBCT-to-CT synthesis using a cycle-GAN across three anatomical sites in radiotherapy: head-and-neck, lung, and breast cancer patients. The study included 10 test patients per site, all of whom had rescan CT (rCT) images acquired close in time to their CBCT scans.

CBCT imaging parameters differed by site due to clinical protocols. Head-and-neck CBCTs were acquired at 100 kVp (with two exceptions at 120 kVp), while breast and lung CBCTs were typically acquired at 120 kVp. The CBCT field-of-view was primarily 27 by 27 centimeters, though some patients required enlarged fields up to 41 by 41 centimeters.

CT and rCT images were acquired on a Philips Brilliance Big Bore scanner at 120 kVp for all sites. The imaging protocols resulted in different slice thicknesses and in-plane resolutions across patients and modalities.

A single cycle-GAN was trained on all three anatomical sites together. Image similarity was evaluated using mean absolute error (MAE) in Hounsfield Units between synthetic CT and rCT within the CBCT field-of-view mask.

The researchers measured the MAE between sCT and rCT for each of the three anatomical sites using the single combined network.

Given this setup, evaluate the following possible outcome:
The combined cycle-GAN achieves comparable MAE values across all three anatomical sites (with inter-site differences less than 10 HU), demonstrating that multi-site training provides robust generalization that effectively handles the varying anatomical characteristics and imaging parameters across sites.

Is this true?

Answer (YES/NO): NO